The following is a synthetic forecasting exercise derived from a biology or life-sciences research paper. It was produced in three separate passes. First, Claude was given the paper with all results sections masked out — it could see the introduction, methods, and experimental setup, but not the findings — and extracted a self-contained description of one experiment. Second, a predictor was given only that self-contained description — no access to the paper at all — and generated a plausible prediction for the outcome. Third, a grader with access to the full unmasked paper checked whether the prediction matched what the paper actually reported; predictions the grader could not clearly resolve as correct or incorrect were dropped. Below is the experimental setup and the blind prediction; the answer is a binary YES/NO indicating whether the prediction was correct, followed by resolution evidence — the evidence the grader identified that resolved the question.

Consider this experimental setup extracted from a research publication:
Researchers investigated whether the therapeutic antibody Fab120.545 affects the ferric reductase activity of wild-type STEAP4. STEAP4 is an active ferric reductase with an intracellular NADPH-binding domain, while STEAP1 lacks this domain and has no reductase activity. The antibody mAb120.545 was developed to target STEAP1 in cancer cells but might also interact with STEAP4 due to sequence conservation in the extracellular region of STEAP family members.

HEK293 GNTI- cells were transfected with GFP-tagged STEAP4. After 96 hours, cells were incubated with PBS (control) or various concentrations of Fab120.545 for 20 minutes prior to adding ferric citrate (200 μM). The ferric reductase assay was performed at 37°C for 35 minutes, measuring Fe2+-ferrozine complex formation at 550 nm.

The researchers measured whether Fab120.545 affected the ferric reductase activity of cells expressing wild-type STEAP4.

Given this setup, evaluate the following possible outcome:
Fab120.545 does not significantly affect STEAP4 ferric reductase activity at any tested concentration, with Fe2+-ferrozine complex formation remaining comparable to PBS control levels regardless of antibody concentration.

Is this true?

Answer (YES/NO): YES